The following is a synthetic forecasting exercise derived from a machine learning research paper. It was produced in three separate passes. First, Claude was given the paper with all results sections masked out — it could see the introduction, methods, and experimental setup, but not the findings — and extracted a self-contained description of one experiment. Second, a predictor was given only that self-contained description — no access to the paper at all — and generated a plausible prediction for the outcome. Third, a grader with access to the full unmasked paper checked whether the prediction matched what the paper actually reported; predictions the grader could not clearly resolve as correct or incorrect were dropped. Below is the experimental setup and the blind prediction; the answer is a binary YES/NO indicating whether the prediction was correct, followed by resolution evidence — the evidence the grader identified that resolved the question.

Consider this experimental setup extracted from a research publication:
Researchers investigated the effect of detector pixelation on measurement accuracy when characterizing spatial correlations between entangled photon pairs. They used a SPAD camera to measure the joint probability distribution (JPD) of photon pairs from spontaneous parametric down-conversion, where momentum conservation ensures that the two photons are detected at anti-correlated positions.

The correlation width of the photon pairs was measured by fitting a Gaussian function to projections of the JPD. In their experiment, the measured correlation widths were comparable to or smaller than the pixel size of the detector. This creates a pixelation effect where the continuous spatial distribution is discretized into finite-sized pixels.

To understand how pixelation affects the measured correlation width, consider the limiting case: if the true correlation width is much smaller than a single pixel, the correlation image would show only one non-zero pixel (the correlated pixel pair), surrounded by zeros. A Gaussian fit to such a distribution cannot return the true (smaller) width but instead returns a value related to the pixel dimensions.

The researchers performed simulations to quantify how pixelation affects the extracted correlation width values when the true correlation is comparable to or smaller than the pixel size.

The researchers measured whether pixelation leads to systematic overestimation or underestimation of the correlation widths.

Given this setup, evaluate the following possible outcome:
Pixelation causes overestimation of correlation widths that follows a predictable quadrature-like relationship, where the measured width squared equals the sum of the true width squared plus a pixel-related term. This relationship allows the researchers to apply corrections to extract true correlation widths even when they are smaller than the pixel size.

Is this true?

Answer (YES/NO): NO